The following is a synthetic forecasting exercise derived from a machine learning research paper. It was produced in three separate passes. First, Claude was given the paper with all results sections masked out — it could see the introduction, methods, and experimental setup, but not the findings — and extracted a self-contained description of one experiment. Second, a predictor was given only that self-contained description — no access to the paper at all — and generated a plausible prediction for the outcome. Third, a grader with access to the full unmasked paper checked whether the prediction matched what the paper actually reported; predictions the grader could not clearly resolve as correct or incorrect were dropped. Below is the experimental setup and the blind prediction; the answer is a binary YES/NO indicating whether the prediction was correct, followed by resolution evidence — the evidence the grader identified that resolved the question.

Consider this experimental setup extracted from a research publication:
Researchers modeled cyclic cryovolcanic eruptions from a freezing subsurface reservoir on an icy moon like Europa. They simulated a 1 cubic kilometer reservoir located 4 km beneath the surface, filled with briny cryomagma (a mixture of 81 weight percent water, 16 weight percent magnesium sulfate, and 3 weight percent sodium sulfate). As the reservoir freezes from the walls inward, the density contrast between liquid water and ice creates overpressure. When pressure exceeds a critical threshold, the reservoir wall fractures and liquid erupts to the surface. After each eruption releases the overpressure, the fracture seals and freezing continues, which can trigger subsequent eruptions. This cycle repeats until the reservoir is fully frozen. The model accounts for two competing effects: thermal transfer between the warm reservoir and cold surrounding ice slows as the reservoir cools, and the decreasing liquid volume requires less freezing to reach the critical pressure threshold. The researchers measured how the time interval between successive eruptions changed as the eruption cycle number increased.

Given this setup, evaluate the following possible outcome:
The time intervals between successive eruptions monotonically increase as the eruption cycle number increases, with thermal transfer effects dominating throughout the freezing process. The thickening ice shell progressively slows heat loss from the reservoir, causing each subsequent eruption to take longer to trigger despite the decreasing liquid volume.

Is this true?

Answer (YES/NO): NO